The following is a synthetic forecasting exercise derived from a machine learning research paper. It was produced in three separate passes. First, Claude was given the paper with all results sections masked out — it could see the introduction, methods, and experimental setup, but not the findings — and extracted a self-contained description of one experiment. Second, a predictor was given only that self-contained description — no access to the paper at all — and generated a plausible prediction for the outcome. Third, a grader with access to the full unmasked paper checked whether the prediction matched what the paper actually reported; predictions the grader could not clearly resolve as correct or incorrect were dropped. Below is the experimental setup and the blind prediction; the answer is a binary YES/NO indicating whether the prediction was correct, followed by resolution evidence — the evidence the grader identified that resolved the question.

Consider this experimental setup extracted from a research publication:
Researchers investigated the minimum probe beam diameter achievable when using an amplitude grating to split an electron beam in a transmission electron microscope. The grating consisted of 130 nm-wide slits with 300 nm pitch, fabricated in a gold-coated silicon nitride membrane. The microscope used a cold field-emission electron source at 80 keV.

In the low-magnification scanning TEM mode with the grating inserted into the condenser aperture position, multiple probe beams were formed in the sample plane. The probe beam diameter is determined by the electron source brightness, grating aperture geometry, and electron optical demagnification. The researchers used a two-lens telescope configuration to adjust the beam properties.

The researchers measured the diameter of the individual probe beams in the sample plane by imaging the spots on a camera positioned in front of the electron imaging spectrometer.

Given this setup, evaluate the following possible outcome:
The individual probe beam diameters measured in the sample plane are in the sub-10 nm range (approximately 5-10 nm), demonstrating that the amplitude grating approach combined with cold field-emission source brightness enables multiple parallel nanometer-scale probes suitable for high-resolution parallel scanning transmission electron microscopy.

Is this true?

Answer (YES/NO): NO